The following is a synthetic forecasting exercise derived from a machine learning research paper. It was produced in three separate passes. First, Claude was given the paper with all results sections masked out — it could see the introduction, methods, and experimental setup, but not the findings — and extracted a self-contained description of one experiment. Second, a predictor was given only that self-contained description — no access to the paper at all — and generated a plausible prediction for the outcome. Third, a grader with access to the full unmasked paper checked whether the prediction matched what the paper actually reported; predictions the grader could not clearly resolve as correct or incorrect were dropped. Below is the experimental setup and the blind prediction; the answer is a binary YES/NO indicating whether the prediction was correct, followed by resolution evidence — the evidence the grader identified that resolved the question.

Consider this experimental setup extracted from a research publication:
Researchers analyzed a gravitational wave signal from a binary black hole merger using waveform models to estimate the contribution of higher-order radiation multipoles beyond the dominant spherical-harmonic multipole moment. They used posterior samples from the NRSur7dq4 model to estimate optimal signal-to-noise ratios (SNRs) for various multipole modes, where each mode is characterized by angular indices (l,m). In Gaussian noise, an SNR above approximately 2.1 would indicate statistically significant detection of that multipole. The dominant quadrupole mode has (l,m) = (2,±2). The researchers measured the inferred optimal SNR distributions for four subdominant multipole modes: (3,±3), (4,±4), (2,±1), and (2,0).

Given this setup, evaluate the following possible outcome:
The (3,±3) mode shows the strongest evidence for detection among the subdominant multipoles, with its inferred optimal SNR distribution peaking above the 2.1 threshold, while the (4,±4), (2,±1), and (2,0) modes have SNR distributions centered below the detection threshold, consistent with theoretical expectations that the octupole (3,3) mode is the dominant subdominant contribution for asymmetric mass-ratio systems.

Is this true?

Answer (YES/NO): NO